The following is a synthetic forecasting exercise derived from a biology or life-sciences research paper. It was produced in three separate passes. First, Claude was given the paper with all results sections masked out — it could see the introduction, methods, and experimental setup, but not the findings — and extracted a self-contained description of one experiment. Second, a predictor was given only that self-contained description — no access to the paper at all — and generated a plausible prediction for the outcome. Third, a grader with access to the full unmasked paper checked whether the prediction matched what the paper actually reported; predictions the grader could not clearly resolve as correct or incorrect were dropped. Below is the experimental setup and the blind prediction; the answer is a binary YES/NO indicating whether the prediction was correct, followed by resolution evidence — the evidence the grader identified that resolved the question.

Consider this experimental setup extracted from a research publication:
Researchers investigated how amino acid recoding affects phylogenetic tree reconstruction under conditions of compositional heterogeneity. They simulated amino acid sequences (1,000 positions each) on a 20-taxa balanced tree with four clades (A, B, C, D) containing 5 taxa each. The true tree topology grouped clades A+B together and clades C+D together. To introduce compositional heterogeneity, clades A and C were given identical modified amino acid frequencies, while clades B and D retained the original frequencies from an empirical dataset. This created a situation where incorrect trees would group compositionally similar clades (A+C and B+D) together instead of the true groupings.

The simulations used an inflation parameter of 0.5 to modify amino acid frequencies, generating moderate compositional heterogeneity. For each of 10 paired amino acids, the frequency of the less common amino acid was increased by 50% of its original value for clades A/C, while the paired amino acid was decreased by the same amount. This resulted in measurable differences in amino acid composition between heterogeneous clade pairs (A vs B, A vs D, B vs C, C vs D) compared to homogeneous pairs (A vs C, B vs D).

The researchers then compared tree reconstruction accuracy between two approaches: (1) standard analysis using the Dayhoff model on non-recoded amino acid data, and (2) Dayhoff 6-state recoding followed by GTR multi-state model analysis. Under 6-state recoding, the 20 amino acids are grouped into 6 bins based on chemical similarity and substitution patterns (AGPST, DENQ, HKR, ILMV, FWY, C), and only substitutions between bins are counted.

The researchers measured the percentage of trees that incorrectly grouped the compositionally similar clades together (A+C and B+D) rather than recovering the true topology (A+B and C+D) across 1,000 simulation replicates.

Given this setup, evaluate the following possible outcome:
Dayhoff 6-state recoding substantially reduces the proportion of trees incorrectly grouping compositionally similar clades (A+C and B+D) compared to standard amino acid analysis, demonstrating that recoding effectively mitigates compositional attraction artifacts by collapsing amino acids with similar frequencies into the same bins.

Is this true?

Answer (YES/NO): NO